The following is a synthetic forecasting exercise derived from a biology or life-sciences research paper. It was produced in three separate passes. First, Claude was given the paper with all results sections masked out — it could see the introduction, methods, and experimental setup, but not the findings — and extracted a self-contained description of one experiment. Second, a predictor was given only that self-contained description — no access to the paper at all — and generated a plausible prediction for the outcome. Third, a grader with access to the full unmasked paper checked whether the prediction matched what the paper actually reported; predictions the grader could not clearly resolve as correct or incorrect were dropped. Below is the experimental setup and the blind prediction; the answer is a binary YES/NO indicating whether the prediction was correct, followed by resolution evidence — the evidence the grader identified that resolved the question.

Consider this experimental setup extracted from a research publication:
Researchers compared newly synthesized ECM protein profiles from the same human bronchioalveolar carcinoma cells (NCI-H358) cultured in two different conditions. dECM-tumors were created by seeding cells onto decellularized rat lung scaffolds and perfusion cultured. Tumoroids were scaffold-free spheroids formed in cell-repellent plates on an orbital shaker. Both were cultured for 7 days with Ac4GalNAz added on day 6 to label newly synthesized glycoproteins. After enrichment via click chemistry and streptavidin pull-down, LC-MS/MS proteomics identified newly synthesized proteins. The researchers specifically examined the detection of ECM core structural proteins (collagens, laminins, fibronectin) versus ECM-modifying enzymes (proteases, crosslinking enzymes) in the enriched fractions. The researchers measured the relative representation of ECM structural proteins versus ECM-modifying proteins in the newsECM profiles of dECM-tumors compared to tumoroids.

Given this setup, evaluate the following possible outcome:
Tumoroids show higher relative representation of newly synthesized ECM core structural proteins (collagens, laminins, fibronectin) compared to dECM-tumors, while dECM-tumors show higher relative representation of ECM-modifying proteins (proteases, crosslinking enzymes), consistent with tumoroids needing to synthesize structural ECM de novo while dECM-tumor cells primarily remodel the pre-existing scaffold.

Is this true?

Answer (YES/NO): NO